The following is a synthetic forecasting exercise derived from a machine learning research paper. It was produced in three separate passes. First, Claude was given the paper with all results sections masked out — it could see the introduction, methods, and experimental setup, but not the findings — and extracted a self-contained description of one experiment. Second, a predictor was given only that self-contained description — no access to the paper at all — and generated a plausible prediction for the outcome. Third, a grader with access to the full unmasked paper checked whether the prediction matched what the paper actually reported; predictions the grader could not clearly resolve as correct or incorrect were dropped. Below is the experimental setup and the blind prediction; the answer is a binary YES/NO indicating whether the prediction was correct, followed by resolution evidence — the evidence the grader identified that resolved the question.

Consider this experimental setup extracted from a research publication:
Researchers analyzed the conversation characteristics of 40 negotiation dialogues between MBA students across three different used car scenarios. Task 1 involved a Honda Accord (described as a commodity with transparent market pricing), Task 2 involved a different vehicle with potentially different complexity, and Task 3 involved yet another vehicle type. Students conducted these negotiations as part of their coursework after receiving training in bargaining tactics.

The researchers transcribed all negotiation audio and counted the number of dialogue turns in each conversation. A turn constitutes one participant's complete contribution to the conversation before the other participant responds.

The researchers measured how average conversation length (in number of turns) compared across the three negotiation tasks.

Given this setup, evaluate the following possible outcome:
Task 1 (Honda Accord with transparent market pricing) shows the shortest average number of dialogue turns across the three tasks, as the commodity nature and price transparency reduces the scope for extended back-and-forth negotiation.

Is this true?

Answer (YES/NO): NO